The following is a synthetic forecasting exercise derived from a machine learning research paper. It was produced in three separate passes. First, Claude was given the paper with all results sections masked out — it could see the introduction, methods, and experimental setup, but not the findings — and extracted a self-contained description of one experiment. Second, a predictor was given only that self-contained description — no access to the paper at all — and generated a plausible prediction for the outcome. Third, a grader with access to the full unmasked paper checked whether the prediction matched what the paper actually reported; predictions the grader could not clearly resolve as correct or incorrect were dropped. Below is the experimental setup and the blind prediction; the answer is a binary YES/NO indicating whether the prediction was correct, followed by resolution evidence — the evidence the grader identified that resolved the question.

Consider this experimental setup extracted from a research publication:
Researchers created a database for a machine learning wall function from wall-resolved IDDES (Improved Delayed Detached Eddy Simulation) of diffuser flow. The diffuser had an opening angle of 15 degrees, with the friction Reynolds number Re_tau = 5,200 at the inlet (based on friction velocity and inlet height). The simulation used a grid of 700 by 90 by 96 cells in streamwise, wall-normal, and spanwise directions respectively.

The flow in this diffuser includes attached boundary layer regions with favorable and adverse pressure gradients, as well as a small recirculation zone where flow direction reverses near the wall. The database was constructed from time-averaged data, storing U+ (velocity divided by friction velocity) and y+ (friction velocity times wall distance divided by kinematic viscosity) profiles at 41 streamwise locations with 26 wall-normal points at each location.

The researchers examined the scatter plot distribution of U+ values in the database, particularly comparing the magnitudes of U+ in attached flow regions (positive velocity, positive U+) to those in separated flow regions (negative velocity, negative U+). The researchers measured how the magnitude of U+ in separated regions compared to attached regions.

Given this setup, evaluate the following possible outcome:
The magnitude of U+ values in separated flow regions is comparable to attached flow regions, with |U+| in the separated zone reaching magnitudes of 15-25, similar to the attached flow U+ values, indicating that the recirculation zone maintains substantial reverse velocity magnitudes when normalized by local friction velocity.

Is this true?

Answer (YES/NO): NO